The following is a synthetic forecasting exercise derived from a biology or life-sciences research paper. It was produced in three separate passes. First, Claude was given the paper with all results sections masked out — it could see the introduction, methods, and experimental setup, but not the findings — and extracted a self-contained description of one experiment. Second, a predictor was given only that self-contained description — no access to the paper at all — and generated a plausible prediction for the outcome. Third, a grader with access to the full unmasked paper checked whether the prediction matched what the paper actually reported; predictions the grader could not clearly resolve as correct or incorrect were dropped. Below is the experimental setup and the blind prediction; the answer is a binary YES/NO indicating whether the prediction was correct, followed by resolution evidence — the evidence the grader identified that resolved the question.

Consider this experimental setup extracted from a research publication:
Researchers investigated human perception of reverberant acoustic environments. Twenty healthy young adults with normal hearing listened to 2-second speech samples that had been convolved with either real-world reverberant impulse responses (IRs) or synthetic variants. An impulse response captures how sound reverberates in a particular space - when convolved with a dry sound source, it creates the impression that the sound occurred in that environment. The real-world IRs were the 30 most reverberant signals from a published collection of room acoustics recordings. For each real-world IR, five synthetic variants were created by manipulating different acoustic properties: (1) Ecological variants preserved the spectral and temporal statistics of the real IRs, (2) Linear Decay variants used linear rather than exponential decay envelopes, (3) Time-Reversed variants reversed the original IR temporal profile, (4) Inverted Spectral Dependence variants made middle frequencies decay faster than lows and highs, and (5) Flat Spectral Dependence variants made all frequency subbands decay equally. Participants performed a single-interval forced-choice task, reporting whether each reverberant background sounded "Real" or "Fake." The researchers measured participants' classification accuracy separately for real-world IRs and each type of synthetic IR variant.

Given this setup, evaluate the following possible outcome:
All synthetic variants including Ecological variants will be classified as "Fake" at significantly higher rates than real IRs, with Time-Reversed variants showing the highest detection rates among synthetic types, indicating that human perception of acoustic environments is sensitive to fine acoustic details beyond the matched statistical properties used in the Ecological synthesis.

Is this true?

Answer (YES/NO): NO